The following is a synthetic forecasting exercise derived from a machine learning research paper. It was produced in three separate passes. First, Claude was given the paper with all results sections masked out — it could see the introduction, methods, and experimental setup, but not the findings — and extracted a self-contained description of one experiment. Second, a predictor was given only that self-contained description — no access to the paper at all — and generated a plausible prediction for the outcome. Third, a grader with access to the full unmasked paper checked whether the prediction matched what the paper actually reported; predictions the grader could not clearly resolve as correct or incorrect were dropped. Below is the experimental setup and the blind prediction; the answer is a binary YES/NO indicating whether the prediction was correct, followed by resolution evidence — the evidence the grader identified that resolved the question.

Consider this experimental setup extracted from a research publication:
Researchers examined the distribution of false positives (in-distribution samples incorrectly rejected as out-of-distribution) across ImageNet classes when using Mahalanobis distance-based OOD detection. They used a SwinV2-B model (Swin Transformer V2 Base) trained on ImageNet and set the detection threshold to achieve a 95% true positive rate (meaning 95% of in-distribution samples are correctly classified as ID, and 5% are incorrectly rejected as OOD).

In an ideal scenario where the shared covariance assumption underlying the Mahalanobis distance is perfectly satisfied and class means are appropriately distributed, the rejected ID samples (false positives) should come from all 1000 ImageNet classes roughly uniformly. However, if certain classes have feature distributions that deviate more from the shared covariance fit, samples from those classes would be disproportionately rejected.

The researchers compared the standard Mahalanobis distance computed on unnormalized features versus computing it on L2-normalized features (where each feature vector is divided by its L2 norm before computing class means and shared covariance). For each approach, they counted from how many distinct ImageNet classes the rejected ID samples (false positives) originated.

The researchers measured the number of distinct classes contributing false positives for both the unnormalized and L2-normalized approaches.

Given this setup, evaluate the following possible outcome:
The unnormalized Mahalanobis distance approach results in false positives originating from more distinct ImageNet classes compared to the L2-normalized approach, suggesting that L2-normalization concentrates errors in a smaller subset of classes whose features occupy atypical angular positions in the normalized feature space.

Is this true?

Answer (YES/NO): NO